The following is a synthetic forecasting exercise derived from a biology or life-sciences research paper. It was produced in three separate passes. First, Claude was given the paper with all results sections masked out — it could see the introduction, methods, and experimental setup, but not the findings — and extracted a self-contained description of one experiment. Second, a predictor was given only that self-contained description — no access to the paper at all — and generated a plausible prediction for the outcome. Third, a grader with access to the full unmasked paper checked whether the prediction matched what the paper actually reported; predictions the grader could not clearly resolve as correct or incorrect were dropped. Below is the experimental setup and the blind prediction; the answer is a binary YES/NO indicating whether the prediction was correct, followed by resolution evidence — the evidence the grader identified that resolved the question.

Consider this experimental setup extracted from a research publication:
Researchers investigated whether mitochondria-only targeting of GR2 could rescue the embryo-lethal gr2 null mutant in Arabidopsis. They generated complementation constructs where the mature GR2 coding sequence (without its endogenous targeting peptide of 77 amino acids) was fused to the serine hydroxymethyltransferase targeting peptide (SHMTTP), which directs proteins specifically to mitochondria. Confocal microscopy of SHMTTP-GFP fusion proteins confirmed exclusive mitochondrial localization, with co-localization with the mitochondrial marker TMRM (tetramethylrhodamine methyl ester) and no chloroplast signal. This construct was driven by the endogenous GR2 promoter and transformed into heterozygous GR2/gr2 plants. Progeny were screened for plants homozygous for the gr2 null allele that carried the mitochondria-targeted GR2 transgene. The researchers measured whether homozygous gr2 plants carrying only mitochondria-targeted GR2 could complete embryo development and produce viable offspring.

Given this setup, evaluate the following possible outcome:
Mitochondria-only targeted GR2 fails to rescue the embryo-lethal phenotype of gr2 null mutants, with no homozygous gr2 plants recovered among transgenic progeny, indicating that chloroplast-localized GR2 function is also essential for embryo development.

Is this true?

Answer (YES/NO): YES